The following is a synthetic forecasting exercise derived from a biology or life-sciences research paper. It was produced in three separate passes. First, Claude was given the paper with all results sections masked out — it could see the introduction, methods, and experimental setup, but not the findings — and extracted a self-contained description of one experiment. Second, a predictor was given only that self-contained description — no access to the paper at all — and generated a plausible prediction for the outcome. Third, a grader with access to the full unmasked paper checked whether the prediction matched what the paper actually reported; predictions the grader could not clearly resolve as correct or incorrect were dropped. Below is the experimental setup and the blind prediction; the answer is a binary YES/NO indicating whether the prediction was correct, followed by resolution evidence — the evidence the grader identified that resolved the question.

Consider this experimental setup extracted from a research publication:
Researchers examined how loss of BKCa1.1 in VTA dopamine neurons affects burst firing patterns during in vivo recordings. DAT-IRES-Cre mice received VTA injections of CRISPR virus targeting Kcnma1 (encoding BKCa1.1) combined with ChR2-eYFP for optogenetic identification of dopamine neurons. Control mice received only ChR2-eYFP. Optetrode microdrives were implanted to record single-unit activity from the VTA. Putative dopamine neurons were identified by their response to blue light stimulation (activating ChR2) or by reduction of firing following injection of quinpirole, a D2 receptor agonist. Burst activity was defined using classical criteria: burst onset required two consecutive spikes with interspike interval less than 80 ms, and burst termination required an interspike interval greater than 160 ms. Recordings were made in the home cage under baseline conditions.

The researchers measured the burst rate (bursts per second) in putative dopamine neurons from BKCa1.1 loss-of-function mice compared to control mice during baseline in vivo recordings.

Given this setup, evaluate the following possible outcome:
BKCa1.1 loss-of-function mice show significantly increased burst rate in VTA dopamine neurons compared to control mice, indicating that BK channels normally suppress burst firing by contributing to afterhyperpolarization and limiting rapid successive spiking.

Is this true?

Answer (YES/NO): NO